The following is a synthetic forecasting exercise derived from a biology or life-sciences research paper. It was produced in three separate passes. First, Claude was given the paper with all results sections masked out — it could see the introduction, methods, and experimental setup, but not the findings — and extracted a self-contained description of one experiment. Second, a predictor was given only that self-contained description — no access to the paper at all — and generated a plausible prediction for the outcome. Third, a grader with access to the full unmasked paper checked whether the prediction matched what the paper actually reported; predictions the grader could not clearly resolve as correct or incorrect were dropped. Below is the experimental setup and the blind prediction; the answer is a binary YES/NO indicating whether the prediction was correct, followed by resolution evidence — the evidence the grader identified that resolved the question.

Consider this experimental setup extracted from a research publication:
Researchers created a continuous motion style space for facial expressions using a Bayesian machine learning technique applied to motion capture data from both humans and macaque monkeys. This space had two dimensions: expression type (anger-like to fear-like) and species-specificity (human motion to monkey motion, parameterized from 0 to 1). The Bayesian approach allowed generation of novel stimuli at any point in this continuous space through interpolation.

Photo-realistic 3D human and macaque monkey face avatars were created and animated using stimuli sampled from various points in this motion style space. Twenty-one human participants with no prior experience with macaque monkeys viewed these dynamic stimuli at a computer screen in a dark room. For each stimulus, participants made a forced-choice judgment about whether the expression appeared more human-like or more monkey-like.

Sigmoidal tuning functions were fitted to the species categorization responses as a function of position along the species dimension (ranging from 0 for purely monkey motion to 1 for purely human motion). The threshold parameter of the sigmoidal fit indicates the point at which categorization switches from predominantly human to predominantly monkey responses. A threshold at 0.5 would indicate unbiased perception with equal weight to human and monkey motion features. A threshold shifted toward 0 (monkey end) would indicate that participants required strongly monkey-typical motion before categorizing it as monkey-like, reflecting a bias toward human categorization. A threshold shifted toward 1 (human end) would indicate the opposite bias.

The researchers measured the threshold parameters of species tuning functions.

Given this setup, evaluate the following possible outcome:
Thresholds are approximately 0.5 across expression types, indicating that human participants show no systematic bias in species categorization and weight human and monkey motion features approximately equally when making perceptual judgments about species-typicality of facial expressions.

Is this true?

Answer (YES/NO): NO